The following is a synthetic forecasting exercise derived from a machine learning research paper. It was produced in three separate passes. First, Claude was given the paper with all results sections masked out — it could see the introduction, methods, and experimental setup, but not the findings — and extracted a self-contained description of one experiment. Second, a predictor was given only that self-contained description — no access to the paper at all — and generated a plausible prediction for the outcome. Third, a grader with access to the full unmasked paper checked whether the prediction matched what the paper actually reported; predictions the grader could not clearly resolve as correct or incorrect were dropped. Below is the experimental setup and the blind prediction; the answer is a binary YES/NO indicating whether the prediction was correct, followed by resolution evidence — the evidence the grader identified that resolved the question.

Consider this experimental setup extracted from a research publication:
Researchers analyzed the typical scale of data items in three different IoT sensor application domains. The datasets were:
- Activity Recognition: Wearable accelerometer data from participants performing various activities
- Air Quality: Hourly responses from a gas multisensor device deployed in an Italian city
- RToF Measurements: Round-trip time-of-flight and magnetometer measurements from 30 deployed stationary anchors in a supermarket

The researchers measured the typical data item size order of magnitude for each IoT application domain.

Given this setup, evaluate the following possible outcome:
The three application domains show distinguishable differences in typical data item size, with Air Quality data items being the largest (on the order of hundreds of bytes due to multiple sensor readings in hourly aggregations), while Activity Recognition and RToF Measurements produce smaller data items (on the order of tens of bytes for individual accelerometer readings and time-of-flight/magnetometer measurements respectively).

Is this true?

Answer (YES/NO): NO